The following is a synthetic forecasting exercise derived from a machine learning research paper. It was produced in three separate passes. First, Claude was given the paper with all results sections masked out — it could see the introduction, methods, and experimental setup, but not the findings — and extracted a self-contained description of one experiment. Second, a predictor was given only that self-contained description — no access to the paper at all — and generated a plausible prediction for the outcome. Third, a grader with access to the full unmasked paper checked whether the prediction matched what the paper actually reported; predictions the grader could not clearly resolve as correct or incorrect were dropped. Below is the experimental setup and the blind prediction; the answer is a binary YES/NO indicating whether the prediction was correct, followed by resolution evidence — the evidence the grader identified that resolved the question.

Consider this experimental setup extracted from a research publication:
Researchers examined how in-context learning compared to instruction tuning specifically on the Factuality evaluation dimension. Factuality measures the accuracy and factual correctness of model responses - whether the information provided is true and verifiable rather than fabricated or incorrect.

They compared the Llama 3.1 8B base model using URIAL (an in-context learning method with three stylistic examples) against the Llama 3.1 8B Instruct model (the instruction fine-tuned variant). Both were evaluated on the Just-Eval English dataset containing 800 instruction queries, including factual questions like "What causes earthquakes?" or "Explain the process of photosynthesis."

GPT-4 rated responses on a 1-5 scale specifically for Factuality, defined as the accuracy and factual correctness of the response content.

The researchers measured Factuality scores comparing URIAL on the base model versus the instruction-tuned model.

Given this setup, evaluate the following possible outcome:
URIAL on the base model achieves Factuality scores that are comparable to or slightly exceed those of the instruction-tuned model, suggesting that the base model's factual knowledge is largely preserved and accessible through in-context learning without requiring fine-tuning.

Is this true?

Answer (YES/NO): NO